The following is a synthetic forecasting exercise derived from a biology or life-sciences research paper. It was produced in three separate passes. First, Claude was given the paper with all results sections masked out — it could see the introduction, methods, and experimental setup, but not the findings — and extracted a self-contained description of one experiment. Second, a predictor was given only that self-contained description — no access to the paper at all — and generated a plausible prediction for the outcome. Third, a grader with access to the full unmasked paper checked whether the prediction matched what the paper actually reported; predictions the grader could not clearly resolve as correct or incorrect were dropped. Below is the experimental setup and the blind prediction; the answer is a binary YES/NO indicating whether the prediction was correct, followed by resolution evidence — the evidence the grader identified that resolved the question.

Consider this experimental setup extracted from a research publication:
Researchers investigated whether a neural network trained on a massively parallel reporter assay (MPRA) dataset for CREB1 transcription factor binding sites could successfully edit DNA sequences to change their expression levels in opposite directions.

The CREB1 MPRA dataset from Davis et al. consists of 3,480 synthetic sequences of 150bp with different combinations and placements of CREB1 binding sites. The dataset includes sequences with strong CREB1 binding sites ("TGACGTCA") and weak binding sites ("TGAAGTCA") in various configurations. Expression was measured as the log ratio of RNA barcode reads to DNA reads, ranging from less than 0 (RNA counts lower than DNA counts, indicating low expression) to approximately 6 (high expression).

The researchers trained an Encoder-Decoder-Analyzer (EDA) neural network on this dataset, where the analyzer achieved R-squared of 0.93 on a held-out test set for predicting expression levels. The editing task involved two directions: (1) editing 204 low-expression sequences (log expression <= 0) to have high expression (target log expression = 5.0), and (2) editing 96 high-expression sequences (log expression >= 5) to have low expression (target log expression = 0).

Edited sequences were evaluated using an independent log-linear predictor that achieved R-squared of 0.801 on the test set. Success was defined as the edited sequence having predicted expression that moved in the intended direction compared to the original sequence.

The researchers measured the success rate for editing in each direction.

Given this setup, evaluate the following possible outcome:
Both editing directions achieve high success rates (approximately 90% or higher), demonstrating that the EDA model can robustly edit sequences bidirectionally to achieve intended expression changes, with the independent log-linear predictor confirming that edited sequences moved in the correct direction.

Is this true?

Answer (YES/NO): NO